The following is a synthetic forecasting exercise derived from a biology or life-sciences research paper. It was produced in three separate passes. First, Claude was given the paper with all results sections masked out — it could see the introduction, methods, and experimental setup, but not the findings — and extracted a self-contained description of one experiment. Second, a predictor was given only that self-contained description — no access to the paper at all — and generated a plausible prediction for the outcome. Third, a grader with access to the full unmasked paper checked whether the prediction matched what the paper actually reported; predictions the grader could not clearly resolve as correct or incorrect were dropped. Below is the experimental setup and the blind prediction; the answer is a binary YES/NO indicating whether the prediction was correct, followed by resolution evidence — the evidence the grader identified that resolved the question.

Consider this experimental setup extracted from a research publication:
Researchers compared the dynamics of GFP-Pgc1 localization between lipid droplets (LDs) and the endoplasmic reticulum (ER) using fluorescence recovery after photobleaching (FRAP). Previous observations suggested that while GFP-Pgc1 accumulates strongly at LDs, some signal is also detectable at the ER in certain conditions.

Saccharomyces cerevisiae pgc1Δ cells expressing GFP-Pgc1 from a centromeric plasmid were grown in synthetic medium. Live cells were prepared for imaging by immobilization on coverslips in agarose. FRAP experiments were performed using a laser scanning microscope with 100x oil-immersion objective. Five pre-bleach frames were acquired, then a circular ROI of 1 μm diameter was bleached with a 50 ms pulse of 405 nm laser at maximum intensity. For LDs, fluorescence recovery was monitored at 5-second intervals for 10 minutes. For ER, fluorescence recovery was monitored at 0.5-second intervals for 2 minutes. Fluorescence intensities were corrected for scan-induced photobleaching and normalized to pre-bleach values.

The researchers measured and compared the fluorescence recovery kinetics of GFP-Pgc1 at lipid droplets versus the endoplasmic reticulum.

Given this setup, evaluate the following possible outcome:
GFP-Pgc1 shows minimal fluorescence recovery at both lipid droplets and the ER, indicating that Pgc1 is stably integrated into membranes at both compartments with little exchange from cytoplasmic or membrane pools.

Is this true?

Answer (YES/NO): NO